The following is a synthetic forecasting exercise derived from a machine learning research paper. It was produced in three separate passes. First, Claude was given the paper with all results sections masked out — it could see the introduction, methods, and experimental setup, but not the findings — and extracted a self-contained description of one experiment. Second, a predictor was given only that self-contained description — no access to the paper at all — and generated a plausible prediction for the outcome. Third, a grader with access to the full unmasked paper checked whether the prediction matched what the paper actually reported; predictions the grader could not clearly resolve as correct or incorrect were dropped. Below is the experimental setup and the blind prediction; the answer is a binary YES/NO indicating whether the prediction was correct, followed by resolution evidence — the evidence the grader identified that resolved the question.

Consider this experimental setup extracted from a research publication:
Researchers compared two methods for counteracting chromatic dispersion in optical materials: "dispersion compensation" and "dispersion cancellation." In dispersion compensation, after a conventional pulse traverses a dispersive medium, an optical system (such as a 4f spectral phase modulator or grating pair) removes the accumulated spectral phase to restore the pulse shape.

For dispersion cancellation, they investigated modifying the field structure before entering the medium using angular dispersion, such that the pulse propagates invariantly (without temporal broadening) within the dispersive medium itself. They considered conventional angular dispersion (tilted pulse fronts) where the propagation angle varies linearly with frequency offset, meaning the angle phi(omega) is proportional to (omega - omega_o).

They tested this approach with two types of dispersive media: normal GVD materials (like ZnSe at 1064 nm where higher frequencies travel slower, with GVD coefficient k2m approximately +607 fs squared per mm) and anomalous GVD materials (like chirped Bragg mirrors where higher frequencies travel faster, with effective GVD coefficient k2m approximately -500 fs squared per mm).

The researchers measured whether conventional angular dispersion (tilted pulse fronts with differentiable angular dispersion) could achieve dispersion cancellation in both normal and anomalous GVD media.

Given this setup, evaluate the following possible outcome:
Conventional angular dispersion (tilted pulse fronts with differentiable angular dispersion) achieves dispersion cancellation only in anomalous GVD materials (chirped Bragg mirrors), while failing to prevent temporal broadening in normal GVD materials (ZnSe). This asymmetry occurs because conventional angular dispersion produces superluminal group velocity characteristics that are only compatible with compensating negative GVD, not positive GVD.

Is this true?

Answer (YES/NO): NO